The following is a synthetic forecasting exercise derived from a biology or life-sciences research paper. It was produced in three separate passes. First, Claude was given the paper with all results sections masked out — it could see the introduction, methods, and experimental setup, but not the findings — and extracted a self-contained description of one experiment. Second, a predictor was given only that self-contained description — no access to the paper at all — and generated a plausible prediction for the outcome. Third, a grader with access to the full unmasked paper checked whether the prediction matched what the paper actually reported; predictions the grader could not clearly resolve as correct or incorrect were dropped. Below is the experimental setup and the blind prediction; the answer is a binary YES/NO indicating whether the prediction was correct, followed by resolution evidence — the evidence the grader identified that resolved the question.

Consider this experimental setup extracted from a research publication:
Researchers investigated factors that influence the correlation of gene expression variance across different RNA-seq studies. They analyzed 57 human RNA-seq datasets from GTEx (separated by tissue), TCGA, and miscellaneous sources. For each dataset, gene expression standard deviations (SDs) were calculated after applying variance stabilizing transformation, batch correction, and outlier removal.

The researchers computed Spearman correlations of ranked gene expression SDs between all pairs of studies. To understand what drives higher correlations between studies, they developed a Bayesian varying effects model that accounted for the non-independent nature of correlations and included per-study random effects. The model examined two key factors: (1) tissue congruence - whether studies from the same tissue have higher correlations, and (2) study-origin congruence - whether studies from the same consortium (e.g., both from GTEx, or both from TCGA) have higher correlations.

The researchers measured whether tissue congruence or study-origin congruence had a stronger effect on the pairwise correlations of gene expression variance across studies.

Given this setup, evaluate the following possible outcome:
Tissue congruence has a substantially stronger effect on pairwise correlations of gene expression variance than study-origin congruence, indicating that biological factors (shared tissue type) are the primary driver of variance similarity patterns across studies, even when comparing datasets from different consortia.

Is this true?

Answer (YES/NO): NO